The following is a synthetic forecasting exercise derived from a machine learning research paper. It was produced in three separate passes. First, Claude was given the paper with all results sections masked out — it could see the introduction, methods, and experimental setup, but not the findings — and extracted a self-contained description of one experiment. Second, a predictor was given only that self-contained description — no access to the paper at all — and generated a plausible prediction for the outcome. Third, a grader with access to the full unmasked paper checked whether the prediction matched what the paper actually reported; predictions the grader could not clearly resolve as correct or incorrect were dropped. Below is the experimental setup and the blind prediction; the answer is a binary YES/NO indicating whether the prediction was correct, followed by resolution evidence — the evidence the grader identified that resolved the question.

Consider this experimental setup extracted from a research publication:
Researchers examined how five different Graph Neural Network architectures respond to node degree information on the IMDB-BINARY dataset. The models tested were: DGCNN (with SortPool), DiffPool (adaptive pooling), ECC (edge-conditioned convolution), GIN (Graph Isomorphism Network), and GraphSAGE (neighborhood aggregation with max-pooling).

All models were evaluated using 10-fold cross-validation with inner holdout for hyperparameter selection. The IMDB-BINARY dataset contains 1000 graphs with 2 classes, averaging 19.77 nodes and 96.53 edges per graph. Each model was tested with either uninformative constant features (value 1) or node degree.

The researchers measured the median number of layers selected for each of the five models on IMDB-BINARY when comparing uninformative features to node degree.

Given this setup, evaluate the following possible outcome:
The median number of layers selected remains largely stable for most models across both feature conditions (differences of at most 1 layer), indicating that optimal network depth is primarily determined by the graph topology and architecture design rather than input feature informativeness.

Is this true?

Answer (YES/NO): NO